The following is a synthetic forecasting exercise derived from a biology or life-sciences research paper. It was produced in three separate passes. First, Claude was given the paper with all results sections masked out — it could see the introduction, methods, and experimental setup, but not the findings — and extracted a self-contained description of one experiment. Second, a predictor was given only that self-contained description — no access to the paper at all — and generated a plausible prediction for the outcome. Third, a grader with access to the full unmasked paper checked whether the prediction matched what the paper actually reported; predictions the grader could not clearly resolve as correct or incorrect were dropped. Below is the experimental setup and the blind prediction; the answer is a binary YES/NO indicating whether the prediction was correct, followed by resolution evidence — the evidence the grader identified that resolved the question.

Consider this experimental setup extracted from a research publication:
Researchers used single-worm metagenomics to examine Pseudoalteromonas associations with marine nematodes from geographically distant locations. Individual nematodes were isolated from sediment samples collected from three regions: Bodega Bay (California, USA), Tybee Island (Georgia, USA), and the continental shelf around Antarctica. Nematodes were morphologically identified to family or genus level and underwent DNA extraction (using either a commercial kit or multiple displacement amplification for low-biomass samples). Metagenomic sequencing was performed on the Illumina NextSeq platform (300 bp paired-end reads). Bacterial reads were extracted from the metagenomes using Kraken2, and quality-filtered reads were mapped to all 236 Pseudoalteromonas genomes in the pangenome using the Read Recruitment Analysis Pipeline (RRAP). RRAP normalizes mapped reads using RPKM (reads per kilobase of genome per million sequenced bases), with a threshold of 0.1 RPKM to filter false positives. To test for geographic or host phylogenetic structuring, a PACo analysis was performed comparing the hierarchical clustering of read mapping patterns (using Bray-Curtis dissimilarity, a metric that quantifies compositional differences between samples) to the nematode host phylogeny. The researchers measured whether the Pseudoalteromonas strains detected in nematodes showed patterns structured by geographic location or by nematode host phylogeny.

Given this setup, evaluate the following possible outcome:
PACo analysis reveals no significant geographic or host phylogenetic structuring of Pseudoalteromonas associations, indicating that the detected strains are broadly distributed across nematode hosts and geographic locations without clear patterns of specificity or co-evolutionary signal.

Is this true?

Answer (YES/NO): NO